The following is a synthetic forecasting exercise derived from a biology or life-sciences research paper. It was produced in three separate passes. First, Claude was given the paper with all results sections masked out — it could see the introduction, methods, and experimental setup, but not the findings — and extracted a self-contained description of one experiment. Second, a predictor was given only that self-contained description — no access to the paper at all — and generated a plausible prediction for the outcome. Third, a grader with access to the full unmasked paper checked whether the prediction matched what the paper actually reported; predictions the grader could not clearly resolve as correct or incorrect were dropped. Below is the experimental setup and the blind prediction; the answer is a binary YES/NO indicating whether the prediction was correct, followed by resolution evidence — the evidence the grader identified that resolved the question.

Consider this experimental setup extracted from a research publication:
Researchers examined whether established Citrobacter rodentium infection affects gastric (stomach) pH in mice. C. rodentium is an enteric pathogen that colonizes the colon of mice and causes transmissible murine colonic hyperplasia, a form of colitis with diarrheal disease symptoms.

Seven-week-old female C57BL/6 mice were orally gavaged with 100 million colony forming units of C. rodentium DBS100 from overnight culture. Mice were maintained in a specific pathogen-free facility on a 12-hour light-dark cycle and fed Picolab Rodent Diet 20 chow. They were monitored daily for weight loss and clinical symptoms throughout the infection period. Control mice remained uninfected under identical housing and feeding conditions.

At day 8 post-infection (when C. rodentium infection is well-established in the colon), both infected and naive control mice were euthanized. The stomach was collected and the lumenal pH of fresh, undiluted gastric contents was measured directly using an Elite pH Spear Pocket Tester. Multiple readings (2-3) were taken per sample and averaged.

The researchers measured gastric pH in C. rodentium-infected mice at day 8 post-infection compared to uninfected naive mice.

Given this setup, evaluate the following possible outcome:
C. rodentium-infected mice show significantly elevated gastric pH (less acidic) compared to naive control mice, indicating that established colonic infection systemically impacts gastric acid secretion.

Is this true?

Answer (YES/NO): NO